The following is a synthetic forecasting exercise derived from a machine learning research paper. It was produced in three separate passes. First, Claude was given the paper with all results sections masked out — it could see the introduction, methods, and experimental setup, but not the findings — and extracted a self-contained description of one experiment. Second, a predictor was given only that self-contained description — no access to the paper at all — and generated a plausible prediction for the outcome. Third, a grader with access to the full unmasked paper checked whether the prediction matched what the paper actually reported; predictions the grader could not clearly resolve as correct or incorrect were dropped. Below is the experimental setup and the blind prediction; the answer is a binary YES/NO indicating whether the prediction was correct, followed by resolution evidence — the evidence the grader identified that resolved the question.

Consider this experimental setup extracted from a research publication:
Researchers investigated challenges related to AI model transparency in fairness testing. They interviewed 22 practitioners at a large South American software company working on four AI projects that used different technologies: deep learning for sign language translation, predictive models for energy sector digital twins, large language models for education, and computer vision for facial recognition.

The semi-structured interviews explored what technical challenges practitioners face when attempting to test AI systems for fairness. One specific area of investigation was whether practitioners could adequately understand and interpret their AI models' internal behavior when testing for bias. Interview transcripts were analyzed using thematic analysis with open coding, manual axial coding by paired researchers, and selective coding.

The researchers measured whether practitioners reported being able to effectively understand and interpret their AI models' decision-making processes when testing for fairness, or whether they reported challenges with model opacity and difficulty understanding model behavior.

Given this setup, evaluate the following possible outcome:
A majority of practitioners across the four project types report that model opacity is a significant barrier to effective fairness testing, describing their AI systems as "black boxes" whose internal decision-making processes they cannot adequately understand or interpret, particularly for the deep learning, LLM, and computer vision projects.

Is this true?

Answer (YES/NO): NO